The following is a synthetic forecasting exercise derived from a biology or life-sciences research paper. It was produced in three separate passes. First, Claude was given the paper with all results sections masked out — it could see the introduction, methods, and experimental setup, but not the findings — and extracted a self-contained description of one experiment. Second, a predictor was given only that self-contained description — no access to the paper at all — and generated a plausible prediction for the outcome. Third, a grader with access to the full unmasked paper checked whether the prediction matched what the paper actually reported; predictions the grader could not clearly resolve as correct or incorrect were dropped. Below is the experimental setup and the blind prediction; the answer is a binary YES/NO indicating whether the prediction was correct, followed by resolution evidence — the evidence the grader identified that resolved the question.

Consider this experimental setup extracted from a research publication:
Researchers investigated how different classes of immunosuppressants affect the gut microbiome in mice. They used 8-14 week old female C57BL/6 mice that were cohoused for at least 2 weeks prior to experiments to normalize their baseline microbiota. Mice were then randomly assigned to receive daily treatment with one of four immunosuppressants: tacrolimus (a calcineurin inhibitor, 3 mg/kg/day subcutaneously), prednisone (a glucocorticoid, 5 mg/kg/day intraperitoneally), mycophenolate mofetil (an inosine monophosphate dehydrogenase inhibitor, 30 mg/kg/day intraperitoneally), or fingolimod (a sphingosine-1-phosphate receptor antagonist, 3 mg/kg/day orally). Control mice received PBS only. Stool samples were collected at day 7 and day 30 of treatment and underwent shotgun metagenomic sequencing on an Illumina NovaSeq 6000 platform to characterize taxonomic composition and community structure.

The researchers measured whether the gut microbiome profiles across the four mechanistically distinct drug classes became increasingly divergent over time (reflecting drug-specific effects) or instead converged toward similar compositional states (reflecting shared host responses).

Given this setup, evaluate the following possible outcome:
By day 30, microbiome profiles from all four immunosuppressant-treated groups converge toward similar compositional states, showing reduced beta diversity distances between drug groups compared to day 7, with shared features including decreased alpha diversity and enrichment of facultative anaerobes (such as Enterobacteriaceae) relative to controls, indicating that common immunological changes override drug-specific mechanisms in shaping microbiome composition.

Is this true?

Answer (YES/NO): NO